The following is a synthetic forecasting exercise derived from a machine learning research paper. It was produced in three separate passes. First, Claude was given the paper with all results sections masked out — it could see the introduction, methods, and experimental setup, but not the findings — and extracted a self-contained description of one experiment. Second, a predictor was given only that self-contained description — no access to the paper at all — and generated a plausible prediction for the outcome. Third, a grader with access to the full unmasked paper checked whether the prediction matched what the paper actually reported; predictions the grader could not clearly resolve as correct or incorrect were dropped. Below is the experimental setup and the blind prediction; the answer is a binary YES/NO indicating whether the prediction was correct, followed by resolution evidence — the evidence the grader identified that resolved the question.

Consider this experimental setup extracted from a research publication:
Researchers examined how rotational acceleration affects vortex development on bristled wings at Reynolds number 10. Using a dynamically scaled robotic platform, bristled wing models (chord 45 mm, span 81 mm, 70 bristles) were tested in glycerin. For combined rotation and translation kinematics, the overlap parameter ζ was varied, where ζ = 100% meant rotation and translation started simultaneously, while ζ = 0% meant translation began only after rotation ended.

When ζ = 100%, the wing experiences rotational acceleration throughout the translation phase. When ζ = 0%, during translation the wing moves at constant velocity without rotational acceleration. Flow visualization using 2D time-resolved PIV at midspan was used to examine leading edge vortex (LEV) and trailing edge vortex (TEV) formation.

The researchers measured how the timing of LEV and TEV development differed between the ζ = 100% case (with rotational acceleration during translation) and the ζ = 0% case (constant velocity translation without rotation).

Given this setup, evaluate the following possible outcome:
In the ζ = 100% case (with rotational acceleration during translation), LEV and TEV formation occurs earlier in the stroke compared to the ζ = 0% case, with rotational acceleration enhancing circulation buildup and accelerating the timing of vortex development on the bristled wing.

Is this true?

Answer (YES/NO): YES